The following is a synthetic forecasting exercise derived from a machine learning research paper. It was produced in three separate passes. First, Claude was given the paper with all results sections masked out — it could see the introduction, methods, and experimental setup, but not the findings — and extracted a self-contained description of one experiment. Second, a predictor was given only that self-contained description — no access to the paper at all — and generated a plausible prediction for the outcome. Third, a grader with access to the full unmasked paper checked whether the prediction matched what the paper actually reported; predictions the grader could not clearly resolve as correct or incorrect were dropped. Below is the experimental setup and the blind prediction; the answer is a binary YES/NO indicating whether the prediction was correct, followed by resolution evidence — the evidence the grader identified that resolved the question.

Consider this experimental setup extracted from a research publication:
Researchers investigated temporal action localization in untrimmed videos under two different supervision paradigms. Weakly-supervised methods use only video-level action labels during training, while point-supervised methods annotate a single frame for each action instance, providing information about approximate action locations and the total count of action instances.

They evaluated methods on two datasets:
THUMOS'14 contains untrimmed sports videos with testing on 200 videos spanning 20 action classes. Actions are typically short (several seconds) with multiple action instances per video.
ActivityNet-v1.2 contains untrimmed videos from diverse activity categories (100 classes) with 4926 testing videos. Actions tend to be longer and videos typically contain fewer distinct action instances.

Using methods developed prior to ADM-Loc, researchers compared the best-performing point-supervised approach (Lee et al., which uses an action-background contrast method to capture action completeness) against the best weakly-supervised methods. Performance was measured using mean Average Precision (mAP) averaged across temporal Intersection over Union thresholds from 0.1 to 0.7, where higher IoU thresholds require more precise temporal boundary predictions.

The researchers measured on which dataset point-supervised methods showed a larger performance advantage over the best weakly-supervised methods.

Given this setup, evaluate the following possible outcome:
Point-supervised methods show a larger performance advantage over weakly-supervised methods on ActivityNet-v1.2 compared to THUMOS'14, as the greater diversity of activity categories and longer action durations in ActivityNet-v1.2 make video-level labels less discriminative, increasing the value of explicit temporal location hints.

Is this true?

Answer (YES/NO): NO